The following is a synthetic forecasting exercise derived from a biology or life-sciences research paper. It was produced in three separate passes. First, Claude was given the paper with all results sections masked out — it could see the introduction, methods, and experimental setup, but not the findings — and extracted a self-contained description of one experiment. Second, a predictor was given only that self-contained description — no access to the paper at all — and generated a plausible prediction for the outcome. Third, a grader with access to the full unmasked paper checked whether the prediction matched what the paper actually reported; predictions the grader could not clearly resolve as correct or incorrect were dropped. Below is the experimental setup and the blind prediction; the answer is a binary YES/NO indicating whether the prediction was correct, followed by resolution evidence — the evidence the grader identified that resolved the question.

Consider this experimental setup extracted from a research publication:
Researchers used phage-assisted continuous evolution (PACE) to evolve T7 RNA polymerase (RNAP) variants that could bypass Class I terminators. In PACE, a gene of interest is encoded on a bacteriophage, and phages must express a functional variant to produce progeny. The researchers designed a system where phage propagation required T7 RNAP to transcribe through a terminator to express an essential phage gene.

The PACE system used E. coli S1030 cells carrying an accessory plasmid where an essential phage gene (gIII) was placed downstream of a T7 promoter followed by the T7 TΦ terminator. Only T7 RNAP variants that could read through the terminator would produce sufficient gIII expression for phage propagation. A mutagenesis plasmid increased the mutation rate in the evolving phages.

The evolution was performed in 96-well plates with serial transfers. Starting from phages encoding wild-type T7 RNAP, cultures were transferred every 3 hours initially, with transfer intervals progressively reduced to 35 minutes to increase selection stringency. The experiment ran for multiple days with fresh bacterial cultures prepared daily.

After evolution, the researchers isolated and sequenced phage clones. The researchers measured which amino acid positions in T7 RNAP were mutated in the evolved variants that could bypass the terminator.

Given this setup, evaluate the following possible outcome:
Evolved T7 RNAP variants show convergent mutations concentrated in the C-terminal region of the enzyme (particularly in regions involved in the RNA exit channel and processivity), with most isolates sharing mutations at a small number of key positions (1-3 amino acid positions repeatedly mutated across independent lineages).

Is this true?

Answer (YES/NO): NO